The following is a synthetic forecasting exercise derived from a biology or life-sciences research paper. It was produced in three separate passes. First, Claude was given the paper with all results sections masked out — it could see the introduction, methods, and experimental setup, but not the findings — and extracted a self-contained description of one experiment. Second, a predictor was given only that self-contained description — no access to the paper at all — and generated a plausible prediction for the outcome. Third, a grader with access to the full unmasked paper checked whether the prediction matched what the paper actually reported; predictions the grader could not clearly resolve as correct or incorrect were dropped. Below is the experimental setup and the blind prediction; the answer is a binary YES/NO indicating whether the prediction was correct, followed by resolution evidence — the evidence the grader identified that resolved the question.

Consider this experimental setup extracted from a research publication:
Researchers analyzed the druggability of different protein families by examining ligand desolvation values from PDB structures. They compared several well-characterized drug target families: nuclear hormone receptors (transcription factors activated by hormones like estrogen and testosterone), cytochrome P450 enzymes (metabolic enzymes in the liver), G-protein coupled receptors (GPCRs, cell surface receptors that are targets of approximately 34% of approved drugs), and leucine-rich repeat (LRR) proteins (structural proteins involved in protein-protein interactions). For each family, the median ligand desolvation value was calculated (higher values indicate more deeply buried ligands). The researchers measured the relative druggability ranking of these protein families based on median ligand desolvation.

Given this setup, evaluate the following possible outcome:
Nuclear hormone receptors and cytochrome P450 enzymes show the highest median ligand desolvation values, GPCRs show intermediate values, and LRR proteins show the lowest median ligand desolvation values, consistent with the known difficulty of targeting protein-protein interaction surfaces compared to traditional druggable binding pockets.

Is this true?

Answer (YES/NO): NO